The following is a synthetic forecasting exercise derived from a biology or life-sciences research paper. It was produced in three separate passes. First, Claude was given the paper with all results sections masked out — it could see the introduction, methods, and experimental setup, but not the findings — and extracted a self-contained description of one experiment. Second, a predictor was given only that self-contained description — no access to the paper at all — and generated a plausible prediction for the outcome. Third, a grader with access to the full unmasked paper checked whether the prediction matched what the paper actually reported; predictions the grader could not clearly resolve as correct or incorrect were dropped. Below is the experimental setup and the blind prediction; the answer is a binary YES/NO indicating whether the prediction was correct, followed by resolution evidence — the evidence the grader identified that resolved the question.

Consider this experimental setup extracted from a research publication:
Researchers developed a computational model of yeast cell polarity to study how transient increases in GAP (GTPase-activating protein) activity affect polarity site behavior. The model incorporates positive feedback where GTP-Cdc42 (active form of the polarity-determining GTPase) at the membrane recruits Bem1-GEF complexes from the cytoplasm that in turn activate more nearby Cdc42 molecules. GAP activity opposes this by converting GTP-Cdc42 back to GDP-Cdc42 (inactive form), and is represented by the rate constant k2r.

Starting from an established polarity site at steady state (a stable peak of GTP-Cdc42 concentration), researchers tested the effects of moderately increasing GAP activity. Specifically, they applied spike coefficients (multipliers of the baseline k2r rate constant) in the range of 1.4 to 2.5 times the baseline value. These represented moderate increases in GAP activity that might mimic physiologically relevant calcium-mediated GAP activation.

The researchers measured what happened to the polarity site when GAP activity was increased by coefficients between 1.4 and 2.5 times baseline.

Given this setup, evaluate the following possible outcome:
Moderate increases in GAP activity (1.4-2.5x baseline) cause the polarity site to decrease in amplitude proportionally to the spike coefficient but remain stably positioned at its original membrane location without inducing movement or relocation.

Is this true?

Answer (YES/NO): NO